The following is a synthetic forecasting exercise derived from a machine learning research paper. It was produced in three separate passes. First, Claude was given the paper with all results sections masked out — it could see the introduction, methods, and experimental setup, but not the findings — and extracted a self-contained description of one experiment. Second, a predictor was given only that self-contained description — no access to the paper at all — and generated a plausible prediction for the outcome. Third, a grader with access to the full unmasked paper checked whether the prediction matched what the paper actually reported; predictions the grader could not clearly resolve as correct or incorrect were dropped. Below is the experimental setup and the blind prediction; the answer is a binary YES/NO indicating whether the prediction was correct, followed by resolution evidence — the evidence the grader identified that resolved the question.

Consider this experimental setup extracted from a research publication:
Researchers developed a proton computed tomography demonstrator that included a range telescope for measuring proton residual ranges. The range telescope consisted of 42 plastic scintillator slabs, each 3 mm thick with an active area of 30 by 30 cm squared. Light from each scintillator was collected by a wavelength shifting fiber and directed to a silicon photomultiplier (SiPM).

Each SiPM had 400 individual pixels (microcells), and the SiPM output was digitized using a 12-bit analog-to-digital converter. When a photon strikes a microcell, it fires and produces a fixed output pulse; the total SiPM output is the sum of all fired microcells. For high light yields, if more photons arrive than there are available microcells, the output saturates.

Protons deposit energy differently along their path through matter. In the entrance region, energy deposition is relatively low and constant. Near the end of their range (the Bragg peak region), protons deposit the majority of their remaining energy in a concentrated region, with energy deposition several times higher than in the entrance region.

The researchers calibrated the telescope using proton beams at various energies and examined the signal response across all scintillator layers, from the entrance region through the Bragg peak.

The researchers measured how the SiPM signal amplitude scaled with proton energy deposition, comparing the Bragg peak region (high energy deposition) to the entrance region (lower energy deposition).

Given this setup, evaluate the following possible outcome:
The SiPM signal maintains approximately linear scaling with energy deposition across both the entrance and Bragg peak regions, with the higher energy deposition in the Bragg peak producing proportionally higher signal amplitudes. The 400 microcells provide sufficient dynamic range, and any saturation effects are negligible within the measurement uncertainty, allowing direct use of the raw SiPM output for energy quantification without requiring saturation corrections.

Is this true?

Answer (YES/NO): NO